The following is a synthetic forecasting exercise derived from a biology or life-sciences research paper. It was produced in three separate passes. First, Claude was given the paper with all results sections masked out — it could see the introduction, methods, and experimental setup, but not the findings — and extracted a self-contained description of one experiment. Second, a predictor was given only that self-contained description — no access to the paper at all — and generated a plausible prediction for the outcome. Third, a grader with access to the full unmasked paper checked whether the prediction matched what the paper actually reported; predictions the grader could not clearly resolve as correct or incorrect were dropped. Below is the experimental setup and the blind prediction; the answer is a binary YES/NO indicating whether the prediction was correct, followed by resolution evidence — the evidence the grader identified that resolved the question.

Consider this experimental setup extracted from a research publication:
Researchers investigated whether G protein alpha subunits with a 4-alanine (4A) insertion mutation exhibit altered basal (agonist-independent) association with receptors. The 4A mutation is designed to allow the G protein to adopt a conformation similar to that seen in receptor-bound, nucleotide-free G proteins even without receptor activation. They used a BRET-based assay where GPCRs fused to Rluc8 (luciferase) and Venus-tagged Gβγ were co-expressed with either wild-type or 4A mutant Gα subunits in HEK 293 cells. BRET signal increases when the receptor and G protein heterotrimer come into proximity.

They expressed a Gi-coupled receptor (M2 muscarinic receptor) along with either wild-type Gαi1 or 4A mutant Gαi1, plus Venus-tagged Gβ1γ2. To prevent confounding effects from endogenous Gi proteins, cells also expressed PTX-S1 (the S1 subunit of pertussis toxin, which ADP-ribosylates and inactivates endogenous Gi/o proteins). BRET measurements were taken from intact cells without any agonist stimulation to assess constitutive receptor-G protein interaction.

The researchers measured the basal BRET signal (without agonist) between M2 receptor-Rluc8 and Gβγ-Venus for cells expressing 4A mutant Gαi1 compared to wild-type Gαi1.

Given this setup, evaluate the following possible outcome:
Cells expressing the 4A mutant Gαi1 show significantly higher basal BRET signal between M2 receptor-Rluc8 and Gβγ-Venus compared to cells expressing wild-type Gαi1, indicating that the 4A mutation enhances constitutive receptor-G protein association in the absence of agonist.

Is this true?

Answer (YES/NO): YES